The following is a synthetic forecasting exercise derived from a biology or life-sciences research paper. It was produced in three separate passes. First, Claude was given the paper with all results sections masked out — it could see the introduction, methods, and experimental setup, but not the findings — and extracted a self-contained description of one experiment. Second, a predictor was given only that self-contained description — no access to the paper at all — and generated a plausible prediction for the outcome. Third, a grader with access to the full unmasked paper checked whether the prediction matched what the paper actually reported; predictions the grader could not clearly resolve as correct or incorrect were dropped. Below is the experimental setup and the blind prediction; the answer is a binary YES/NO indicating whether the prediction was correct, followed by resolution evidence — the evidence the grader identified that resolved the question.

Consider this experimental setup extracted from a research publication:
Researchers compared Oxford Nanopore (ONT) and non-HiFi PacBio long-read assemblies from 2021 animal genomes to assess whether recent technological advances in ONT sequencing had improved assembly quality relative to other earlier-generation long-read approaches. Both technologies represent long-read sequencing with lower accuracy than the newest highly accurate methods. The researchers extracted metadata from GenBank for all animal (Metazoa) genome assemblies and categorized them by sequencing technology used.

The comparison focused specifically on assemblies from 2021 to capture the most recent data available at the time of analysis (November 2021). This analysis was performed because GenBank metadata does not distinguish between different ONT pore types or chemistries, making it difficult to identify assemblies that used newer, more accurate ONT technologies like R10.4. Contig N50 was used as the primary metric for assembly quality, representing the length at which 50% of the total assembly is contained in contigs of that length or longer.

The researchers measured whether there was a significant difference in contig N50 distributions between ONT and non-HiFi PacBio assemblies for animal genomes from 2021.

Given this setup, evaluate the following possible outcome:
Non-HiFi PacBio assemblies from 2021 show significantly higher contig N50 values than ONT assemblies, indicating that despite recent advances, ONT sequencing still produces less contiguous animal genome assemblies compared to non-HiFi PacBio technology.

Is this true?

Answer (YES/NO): NO